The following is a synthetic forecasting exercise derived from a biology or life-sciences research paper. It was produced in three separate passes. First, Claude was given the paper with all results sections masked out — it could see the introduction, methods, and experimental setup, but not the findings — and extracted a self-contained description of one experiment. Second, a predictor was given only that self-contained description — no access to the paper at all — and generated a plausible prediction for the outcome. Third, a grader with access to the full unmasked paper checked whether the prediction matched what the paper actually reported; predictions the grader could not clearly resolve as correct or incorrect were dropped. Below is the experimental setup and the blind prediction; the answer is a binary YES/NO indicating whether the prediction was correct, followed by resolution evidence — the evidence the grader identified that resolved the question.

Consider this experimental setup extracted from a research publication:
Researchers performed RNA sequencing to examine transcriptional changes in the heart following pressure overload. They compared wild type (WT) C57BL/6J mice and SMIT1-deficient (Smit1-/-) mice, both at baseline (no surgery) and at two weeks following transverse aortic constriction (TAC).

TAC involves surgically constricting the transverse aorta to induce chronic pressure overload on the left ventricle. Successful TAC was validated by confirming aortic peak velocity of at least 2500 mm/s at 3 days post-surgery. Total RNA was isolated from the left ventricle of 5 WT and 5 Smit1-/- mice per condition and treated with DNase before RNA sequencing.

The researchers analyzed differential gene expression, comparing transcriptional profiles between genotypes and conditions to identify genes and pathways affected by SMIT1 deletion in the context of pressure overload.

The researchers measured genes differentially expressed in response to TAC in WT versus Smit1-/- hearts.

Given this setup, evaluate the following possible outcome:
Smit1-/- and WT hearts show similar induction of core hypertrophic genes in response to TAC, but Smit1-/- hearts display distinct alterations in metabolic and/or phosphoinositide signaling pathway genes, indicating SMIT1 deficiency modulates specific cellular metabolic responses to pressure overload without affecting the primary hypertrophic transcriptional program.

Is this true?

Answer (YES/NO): NO